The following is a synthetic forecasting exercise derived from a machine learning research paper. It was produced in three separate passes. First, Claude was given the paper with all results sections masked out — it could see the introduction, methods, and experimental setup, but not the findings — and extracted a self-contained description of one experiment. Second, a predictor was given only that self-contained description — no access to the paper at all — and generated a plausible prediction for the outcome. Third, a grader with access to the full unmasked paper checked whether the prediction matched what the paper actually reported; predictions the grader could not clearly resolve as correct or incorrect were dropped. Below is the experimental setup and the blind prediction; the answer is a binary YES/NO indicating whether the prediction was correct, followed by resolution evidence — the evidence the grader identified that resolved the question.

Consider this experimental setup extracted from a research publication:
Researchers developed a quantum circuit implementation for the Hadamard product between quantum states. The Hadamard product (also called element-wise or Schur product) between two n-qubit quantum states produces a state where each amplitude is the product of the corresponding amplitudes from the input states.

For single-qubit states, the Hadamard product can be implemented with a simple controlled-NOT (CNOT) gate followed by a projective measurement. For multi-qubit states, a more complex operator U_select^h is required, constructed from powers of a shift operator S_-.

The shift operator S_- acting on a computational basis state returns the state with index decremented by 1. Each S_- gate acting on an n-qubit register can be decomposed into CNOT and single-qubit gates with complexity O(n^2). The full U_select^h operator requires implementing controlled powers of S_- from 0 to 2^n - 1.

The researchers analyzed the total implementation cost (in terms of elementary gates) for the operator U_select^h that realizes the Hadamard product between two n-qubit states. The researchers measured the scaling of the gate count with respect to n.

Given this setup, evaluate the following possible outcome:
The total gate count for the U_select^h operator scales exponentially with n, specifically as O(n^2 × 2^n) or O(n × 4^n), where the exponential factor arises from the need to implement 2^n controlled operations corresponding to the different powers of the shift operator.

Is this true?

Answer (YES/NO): YES